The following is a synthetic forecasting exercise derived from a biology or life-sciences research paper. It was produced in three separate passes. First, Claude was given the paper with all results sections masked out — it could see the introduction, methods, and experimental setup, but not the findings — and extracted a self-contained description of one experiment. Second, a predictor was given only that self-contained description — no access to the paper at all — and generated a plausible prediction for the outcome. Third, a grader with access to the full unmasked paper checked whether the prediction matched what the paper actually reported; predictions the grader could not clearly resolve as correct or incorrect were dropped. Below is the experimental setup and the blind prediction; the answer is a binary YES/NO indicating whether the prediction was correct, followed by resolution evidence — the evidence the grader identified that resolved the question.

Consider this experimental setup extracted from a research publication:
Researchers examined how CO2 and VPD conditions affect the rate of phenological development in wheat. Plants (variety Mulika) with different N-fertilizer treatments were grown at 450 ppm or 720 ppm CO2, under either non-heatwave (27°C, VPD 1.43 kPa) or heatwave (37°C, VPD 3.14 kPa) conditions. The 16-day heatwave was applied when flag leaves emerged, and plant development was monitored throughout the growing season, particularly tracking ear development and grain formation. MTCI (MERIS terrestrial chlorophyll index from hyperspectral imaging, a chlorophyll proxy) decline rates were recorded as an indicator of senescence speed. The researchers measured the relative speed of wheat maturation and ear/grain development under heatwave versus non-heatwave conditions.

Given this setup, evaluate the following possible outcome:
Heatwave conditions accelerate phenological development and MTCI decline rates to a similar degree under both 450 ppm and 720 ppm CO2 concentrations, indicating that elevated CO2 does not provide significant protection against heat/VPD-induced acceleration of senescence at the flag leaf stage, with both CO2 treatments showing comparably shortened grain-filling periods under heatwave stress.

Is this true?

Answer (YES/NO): YES